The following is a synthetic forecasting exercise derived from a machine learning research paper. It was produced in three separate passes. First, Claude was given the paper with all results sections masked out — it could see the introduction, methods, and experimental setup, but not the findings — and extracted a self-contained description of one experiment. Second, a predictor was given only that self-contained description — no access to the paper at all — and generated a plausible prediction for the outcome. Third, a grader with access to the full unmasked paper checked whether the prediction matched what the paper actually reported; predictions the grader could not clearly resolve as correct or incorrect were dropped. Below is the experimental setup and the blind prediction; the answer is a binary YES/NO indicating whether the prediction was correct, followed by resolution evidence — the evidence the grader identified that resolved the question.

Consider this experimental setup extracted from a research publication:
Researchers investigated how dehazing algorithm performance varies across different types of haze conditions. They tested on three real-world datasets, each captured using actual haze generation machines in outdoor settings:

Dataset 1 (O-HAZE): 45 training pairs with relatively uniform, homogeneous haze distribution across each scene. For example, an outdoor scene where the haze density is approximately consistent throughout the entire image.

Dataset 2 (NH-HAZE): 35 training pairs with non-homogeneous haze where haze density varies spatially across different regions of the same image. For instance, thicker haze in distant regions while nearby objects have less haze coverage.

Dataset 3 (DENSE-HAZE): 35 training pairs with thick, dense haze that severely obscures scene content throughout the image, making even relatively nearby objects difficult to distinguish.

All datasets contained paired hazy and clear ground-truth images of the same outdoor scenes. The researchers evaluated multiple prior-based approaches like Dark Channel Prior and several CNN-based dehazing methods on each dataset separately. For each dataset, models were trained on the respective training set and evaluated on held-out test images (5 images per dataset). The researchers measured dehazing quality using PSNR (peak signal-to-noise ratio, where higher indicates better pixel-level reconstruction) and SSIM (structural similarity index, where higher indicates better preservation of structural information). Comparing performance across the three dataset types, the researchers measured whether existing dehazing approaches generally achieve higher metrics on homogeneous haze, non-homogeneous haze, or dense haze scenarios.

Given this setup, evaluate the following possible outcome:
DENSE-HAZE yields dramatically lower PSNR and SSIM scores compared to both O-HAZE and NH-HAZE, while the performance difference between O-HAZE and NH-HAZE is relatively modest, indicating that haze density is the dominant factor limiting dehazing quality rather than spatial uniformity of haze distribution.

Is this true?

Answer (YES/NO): NO